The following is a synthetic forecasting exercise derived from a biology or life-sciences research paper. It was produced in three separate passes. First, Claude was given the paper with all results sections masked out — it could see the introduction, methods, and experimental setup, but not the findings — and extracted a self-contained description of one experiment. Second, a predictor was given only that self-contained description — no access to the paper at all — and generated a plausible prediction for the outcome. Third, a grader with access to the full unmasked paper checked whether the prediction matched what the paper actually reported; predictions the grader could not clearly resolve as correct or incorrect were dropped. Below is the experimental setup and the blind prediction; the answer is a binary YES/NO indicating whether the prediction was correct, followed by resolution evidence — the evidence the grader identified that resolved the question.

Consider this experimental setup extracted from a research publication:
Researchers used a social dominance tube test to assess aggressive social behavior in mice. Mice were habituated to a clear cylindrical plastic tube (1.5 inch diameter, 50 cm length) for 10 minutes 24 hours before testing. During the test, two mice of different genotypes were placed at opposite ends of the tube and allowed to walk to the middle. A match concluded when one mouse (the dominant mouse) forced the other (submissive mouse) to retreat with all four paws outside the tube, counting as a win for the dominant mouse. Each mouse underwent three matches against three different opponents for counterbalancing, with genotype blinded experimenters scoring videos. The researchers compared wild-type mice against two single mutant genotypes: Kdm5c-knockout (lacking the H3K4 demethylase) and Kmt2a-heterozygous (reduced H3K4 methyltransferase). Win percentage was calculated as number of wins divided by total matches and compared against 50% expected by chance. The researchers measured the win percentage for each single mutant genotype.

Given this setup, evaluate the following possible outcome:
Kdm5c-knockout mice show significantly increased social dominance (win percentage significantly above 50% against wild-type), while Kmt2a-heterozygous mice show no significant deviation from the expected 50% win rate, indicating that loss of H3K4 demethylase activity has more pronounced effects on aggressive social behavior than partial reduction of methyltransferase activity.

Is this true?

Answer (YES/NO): YES